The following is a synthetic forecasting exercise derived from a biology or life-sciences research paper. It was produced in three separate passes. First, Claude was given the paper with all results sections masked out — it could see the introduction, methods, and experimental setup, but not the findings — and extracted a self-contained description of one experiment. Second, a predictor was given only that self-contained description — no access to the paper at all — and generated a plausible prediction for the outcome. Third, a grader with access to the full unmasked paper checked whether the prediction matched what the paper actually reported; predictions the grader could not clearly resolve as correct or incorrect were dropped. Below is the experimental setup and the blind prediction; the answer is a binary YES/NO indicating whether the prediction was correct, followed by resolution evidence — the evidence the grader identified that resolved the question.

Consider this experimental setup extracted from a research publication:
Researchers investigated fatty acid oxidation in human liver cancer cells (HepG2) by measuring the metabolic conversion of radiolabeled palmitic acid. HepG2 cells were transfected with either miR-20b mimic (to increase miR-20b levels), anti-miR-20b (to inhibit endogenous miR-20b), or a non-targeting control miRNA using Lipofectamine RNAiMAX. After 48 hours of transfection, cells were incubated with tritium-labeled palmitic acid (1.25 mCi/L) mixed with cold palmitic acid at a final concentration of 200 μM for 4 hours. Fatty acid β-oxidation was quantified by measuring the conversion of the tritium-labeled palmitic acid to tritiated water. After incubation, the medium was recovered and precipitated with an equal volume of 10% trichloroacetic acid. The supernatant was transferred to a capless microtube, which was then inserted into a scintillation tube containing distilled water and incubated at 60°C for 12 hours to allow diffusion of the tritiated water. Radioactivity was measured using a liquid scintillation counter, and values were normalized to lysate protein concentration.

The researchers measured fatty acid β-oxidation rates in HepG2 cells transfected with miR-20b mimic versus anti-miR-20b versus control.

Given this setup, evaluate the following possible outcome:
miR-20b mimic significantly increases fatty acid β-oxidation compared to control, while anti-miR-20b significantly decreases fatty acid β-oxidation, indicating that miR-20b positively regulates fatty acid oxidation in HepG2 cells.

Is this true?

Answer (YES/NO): NO